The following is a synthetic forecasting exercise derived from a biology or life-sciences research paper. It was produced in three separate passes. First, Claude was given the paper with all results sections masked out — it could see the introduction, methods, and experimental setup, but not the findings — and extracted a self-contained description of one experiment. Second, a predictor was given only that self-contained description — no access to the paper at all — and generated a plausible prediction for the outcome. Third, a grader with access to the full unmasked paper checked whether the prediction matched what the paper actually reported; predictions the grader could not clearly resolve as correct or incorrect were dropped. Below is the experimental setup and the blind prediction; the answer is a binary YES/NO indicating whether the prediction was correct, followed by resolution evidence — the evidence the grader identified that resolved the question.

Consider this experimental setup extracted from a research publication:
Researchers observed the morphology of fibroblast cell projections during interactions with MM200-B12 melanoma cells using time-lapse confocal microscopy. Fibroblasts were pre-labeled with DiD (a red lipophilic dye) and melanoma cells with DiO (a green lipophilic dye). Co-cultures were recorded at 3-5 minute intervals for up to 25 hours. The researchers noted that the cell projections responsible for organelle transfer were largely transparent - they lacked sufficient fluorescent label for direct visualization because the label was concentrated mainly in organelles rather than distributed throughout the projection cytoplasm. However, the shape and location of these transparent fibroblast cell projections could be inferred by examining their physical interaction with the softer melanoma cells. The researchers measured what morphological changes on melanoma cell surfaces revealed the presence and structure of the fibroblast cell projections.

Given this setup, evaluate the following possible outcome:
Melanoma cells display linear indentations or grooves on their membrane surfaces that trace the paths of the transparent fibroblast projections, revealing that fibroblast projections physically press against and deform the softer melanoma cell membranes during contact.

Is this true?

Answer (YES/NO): YES